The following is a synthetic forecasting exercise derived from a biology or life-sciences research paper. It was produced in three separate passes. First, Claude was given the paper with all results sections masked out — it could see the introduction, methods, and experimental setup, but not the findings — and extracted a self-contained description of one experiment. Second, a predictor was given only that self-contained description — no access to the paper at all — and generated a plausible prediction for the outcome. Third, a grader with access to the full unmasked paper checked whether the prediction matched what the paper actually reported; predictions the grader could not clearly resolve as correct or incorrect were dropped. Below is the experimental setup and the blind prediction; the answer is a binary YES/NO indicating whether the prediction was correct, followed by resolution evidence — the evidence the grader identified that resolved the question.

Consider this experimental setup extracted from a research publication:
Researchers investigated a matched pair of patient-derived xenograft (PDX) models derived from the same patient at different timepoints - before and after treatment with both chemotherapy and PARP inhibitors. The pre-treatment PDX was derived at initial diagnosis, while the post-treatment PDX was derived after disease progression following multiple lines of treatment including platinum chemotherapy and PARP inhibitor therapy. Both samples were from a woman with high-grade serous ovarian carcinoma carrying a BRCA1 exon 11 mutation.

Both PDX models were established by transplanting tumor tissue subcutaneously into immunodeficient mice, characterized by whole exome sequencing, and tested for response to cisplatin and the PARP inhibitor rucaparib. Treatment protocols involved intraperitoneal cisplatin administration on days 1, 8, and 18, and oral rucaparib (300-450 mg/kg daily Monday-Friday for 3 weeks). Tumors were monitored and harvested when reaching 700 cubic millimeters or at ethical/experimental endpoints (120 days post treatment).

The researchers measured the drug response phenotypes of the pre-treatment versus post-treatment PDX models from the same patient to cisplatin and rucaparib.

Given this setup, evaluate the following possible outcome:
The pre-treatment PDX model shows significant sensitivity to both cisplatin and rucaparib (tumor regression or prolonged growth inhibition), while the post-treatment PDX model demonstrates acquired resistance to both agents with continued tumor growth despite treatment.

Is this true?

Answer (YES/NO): YES